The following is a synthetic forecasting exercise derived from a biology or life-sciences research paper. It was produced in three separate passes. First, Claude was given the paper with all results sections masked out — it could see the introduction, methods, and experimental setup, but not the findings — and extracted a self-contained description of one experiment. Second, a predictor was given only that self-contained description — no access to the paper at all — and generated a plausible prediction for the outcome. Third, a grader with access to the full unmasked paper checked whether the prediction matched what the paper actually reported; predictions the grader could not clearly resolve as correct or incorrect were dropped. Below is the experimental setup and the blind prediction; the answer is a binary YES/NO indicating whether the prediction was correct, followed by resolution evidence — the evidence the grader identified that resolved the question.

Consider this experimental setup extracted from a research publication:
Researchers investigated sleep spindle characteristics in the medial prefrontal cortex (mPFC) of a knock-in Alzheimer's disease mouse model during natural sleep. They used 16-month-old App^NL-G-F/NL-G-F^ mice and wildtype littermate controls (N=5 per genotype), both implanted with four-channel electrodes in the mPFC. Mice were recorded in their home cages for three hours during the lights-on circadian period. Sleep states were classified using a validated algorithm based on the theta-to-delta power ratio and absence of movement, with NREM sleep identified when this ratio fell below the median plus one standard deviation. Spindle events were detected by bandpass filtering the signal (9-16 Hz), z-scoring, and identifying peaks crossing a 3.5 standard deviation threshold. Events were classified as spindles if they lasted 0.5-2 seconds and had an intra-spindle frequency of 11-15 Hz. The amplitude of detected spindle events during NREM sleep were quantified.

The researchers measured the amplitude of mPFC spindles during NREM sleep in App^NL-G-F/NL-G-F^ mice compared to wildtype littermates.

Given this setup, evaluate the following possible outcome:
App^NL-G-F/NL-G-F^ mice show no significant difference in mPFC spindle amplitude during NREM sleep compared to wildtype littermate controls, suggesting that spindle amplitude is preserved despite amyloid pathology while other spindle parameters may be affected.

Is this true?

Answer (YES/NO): NO